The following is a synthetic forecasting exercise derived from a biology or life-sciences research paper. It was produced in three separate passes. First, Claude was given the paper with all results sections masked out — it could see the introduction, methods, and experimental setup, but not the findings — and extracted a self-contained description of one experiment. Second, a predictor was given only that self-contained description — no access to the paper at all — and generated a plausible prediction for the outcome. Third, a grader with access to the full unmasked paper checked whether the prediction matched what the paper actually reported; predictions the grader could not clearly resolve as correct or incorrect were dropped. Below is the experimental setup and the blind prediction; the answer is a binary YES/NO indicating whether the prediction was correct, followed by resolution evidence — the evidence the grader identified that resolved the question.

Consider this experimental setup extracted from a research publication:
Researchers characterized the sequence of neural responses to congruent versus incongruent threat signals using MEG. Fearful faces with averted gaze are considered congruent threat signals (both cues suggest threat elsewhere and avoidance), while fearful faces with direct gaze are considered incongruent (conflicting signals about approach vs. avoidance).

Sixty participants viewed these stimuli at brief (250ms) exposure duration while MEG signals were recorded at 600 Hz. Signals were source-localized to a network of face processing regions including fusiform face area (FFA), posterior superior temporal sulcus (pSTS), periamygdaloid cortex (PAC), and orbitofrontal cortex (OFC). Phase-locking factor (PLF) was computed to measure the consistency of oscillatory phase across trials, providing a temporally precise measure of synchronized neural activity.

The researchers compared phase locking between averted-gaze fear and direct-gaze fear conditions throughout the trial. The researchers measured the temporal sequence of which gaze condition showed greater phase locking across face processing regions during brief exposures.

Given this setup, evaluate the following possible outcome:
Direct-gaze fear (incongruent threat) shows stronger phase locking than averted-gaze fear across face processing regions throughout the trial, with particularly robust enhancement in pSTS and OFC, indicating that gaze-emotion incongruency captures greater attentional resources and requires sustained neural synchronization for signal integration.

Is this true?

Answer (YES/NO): NO